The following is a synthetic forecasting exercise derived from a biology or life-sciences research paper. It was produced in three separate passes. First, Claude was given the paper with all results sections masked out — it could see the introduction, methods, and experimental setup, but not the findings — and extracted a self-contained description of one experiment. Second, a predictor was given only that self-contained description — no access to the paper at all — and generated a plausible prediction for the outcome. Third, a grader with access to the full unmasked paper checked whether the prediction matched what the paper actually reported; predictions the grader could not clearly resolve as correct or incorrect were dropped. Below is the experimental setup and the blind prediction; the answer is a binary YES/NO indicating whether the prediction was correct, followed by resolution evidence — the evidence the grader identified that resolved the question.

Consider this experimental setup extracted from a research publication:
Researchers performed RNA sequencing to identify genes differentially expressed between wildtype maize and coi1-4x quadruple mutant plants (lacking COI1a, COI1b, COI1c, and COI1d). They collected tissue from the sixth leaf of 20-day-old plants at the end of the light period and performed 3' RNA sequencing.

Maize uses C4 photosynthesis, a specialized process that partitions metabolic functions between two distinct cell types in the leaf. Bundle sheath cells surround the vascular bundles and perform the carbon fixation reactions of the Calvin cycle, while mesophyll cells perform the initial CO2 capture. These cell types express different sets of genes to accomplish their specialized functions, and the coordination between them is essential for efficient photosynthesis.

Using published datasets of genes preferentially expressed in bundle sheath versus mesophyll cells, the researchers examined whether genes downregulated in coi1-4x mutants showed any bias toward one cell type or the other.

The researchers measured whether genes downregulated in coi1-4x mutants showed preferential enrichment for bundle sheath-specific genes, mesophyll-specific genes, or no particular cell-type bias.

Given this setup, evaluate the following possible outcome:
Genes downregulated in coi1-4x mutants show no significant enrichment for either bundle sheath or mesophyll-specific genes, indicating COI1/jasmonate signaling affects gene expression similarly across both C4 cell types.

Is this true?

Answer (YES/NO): NO